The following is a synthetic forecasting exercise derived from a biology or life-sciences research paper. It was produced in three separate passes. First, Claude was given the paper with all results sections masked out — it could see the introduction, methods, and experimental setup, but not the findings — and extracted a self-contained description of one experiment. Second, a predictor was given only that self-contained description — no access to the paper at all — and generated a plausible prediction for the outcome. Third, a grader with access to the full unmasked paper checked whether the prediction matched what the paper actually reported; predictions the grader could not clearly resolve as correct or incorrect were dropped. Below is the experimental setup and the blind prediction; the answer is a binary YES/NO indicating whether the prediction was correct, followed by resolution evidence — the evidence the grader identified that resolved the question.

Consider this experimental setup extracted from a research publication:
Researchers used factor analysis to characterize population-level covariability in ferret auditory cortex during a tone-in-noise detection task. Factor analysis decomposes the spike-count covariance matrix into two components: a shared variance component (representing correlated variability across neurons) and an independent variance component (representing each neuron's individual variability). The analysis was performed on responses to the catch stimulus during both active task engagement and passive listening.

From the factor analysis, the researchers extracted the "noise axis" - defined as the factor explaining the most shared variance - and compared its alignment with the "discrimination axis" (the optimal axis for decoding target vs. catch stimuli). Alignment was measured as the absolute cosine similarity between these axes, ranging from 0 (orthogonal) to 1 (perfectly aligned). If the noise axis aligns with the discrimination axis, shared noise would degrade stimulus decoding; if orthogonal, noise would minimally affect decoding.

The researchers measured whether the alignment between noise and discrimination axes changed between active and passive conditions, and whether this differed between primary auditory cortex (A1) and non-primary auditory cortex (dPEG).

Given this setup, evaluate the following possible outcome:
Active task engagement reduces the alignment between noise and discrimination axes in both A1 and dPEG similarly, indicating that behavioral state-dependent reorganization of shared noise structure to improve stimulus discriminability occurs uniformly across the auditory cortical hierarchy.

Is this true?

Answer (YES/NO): NO